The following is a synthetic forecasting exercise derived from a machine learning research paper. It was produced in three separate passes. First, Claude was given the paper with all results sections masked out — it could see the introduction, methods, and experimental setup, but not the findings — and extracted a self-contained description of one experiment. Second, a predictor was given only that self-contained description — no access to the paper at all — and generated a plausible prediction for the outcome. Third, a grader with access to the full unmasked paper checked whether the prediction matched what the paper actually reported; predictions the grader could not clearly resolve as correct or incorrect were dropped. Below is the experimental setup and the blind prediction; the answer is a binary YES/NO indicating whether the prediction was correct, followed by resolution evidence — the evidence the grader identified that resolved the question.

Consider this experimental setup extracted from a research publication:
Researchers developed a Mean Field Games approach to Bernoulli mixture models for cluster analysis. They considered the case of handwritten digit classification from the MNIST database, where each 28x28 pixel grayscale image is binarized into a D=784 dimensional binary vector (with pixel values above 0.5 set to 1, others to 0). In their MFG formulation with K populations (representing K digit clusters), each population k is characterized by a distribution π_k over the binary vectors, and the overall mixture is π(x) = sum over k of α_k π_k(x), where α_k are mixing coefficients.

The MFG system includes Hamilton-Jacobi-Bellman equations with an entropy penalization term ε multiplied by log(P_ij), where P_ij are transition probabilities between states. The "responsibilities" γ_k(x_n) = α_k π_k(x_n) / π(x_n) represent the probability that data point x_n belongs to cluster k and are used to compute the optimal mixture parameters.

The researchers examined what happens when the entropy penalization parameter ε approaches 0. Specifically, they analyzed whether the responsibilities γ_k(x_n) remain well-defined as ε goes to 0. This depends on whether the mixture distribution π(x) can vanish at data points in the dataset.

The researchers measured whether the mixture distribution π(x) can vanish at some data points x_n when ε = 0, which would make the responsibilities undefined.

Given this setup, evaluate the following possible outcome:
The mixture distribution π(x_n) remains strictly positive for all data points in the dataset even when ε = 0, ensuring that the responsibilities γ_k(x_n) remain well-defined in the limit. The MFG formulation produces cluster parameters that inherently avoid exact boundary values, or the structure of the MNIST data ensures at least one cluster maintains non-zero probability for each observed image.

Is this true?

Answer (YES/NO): NO